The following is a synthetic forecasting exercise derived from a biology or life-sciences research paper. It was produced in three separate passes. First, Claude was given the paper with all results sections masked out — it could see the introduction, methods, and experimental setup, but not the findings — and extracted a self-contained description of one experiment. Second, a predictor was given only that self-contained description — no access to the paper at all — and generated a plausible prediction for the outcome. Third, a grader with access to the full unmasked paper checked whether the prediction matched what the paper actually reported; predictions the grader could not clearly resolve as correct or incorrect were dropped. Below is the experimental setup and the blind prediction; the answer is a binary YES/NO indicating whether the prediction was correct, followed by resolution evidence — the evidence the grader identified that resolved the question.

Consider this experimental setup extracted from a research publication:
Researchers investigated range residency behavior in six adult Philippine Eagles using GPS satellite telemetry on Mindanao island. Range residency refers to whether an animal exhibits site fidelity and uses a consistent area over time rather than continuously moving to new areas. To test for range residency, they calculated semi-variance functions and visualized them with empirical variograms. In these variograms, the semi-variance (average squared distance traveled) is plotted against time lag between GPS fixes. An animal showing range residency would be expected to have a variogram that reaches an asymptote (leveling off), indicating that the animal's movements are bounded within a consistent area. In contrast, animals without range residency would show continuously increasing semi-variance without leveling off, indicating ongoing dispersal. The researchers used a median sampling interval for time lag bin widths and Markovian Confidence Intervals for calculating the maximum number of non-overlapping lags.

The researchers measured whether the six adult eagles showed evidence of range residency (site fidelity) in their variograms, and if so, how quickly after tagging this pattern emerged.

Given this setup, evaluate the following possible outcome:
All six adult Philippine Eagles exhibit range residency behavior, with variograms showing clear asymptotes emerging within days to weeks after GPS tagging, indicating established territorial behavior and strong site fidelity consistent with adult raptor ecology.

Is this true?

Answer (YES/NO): YES